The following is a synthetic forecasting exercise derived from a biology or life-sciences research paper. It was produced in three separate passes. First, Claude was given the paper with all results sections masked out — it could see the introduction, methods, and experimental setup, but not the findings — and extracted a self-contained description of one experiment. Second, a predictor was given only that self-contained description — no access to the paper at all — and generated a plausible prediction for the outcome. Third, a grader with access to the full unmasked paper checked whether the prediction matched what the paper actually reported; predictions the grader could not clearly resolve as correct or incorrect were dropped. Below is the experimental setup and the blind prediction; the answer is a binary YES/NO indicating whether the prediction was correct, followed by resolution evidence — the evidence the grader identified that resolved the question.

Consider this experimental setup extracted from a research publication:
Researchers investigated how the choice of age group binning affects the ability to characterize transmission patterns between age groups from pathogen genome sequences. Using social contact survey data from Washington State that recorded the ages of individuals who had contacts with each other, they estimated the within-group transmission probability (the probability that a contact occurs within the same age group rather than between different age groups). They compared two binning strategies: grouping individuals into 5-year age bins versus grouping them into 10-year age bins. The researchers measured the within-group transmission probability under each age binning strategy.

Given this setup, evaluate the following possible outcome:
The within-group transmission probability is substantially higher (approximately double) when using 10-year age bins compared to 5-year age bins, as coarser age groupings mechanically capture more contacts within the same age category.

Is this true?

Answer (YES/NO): NO